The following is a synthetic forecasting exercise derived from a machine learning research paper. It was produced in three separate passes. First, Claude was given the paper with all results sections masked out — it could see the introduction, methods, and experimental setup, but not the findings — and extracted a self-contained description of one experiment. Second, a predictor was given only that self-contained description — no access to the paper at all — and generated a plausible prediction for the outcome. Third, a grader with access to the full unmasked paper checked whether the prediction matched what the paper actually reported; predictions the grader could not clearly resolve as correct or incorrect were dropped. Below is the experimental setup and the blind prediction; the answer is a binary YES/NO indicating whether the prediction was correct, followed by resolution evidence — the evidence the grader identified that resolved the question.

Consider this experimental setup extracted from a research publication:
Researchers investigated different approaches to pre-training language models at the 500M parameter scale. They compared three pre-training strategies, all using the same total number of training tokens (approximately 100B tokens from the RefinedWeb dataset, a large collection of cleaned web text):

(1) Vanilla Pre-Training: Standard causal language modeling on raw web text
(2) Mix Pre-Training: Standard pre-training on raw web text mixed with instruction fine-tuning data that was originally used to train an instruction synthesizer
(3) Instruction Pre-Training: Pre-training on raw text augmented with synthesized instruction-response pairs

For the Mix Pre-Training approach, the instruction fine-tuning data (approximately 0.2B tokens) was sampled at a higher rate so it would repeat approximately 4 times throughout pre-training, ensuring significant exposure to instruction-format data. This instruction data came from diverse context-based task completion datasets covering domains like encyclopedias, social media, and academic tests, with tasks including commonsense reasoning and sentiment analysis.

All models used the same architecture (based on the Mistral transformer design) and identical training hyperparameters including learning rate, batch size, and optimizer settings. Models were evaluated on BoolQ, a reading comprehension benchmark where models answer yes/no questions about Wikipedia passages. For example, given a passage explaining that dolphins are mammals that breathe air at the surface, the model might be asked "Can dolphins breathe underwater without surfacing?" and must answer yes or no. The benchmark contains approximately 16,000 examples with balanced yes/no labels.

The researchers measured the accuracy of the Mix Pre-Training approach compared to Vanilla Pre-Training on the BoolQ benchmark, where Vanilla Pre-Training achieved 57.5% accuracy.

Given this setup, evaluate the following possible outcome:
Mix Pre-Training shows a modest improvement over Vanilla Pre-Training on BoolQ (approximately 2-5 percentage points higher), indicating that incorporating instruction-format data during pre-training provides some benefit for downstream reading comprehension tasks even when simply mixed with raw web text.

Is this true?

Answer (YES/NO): NO